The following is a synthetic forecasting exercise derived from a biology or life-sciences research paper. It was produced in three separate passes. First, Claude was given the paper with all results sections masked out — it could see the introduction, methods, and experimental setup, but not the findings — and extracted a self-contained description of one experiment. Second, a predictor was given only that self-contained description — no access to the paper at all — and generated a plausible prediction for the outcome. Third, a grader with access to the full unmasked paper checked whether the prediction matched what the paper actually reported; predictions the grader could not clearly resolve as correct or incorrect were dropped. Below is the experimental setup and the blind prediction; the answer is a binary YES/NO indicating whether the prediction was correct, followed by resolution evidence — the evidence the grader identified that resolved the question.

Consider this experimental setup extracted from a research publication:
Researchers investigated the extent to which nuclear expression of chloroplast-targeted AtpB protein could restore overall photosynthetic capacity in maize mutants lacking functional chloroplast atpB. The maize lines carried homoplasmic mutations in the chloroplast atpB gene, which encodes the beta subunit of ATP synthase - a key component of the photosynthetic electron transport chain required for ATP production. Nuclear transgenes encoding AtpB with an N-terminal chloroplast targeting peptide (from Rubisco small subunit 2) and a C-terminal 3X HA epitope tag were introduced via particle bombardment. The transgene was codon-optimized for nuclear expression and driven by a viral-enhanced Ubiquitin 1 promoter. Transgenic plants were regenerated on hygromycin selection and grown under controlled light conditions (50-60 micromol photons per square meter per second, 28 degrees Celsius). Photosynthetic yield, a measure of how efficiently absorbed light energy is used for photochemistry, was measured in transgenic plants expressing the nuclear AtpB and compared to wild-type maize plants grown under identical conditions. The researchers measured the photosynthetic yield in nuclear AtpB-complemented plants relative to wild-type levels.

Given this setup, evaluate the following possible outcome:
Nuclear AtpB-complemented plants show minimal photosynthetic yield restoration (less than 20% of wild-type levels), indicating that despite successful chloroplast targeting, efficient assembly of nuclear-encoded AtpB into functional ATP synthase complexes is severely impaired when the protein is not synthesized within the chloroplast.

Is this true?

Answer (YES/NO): NO